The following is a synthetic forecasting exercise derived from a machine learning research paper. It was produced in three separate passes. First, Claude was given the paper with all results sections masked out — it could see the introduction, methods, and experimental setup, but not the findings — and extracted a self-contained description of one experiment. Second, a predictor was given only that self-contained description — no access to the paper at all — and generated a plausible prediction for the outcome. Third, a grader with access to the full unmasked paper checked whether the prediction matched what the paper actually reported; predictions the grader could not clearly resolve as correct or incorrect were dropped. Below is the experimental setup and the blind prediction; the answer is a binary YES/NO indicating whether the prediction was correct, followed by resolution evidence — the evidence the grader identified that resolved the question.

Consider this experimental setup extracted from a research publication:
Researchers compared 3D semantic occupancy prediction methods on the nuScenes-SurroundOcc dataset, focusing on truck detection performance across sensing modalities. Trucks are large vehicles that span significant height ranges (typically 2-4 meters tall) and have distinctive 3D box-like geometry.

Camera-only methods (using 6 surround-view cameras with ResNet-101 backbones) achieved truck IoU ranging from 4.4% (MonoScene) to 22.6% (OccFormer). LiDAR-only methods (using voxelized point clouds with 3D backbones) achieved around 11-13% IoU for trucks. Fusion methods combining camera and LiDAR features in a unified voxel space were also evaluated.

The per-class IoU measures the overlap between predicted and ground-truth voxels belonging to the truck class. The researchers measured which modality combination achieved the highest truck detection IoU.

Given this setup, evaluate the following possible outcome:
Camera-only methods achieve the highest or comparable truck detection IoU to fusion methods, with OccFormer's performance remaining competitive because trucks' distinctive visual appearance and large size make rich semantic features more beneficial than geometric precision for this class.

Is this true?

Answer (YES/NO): NO